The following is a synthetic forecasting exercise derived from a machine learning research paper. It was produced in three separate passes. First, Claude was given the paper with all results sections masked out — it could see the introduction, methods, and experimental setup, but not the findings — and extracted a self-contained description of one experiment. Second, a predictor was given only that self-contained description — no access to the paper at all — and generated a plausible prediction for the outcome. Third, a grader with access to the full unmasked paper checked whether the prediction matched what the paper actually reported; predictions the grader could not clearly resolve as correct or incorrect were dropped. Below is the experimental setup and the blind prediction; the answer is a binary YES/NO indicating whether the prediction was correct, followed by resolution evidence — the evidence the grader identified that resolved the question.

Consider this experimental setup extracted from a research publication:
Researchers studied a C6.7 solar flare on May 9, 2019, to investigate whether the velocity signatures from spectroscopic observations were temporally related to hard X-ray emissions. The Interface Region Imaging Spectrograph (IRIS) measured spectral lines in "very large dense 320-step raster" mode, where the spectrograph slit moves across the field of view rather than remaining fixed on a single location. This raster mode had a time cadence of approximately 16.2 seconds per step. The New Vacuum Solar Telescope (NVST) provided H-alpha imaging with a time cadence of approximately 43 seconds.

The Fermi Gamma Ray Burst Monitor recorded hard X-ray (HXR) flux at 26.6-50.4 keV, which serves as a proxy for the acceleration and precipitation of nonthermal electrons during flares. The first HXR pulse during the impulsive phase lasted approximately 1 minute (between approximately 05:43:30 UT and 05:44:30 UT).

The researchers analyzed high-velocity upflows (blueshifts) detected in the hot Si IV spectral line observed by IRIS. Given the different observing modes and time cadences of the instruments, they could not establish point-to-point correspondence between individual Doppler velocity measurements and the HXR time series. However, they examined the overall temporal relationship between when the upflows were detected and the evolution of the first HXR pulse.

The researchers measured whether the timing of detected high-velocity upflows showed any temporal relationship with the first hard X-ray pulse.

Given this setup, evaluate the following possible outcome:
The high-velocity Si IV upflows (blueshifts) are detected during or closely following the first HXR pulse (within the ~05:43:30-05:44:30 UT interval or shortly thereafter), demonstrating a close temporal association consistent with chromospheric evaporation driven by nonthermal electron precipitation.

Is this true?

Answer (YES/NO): NO